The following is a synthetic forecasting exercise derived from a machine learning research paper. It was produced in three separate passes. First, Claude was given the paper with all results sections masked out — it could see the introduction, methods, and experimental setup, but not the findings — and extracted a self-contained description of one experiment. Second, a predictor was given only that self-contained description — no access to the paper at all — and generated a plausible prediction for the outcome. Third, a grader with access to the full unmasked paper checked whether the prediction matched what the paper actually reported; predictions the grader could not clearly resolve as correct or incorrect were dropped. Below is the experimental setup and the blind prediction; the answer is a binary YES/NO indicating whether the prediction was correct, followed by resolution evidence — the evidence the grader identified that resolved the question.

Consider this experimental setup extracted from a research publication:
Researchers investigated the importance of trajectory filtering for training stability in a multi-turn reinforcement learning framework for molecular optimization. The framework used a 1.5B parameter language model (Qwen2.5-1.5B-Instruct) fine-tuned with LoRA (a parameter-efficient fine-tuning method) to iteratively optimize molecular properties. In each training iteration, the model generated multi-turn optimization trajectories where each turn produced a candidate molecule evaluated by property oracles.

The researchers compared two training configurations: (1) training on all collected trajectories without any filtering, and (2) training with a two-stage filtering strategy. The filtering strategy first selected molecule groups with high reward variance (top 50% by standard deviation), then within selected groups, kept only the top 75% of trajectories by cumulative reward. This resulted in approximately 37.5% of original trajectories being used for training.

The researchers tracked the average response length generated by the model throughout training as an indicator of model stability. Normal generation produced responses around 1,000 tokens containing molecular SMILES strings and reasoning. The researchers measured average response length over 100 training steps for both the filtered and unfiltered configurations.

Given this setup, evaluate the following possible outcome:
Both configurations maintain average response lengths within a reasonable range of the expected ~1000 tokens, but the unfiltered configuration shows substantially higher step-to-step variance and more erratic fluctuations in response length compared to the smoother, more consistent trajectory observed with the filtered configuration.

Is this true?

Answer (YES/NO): NO